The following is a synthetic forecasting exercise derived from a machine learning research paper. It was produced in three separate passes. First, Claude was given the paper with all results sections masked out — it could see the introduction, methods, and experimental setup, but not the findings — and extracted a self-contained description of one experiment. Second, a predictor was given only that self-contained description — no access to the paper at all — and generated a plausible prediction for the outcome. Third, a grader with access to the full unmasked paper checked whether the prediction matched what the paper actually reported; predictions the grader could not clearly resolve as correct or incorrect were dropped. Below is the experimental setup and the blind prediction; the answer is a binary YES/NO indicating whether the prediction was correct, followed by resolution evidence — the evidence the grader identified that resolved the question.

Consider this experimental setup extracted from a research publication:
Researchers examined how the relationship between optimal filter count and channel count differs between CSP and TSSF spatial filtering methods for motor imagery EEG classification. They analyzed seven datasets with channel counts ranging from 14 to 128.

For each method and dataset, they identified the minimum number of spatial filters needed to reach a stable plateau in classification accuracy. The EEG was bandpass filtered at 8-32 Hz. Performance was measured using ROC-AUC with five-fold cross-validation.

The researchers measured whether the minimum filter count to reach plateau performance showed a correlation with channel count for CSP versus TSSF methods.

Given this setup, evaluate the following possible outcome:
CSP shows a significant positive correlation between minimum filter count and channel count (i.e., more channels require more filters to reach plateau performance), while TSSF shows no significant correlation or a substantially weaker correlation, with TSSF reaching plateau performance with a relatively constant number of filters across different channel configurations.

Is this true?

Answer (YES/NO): YES